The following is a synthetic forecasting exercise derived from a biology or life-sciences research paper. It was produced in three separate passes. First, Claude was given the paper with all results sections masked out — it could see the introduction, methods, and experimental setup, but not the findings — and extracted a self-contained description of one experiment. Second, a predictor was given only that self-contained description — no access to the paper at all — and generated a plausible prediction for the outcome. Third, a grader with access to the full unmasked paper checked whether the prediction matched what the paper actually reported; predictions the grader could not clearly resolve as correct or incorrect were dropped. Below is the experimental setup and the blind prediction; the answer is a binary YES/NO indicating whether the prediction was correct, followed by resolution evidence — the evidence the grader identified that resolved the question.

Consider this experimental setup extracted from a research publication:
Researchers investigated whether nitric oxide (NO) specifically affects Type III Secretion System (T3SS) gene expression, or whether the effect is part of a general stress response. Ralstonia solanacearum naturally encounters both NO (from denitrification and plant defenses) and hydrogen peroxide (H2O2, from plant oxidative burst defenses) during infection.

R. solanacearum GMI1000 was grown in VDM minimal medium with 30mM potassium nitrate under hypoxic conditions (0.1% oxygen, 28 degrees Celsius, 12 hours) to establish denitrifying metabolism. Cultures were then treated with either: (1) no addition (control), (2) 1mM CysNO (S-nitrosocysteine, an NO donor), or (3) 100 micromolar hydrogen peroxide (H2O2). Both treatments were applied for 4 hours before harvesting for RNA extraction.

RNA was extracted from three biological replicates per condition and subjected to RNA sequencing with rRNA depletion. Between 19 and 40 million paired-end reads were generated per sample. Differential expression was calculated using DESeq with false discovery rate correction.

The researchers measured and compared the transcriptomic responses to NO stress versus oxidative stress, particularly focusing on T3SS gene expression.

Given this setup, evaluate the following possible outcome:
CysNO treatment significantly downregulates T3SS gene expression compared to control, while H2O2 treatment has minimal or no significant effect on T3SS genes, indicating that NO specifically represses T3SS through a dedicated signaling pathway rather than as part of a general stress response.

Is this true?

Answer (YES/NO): NO